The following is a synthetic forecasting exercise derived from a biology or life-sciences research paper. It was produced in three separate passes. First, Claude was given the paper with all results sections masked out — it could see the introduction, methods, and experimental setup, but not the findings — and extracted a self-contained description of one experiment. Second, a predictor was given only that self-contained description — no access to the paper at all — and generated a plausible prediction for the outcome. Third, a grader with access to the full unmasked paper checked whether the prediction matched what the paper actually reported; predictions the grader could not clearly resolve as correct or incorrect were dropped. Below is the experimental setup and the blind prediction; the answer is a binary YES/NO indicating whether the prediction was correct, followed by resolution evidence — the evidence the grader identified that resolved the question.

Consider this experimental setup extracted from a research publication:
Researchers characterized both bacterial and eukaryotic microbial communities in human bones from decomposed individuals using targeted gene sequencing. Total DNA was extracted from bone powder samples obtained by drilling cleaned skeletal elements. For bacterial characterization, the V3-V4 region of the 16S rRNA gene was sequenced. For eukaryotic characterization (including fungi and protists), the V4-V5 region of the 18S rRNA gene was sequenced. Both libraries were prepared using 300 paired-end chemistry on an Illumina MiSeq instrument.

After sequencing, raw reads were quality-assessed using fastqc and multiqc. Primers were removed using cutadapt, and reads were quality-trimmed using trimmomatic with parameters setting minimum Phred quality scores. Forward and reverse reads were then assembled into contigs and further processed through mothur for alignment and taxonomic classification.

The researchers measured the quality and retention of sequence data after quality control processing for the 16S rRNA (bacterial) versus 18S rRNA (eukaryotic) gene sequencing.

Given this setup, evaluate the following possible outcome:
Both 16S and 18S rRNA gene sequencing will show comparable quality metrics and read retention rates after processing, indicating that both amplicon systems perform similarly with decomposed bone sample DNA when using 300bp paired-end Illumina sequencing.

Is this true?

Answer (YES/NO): NO